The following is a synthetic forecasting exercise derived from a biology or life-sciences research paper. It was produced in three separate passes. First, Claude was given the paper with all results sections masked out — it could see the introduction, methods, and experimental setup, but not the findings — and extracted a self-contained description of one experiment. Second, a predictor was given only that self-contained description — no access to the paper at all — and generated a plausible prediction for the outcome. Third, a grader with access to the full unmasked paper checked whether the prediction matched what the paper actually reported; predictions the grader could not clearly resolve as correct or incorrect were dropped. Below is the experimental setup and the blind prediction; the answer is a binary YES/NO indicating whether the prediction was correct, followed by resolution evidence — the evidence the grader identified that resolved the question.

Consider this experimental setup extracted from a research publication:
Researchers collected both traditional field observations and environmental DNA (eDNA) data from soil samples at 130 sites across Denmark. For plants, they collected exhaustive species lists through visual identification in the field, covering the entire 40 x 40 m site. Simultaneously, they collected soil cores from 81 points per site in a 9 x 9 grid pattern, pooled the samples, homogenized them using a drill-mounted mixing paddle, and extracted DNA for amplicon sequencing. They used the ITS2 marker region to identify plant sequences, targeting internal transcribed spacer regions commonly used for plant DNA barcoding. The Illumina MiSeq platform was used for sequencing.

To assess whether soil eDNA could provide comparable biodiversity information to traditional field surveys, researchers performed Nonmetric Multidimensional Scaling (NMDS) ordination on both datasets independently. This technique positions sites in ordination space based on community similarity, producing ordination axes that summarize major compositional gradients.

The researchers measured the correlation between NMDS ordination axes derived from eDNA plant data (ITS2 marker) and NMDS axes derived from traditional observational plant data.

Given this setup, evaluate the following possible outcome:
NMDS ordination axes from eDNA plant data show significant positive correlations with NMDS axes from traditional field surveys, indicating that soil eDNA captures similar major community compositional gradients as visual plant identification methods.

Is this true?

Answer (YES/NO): YES